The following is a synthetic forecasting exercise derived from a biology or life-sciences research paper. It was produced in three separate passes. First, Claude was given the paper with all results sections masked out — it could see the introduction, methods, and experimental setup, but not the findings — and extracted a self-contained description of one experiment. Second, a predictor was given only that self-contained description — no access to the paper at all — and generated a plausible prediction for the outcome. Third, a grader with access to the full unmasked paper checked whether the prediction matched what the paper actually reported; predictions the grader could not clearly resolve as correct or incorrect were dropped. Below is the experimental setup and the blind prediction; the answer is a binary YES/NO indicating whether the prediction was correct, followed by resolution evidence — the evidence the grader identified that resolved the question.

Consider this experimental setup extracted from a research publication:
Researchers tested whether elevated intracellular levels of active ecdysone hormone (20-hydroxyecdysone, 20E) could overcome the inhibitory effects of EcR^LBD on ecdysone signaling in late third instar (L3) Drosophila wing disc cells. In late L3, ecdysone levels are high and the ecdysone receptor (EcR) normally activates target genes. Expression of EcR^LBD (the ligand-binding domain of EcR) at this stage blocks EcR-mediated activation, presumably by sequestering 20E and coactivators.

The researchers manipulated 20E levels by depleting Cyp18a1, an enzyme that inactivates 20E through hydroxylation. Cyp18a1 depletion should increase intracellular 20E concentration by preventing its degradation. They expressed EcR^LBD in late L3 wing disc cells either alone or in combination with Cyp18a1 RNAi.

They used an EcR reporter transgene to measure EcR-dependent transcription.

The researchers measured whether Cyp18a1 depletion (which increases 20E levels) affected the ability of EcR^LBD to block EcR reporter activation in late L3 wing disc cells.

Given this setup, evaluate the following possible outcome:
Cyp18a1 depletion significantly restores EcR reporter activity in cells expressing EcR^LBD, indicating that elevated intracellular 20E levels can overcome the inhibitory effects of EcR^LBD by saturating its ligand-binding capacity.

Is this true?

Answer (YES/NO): YES